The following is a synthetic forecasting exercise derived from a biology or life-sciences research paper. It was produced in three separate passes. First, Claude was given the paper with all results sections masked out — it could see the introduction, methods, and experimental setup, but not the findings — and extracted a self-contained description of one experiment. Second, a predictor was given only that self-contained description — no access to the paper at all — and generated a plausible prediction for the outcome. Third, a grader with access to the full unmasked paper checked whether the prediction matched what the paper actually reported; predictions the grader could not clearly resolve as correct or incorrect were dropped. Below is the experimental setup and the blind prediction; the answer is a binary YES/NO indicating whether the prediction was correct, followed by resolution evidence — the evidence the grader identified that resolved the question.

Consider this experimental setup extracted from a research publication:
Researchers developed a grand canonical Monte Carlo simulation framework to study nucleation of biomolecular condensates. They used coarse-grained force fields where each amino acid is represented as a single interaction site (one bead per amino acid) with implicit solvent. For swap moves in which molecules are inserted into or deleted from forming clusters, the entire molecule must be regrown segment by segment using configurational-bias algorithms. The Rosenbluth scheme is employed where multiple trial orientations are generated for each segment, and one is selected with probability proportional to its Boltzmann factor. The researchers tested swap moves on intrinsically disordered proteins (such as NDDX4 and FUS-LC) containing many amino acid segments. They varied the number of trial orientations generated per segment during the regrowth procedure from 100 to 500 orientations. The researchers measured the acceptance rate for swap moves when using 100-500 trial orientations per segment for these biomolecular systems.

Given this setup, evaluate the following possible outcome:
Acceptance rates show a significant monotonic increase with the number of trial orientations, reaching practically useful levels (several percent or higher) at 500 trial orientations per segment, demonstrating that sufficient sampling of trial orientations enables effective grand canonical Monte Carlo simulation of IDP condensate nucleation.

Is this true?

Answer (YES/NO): NO